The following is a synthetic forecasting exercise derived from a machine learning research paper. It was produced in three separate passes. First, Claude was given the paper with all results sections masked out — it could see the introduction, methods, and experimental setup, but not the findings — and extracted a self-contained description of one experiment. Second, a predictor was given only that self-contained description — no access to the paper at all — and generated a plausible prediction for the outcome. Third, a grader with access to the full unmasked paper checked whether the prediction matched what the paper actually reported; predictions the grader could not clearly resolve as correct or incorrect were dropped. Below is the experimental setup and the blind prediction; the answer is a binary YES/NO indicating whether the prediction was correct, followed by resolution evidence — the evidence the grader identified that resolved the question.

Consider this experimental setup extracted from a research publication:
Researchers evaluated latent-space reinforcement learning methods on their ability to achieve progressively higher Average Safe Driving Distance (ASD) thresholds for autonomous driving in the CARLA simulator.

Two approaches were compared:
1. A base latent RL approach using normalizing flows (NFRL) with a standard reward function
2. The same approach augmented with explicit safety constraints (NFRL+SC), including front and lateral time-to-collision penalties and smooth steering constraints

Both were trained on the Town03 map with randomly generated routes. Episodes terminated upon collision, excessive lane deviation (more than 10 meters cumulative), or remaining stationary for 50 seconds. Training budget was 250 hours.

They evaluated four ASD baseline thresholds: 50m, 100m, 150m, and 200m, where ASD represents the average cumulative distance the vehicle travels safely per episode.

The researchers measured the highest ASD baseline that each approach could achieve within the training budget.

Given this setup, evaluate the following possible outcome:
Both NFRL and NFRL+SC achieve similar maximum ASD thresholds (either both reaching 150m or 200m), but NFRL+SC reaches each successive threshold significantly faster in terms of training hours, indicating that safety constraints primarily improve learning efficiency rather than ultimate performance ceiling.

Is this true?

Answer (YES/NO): NO